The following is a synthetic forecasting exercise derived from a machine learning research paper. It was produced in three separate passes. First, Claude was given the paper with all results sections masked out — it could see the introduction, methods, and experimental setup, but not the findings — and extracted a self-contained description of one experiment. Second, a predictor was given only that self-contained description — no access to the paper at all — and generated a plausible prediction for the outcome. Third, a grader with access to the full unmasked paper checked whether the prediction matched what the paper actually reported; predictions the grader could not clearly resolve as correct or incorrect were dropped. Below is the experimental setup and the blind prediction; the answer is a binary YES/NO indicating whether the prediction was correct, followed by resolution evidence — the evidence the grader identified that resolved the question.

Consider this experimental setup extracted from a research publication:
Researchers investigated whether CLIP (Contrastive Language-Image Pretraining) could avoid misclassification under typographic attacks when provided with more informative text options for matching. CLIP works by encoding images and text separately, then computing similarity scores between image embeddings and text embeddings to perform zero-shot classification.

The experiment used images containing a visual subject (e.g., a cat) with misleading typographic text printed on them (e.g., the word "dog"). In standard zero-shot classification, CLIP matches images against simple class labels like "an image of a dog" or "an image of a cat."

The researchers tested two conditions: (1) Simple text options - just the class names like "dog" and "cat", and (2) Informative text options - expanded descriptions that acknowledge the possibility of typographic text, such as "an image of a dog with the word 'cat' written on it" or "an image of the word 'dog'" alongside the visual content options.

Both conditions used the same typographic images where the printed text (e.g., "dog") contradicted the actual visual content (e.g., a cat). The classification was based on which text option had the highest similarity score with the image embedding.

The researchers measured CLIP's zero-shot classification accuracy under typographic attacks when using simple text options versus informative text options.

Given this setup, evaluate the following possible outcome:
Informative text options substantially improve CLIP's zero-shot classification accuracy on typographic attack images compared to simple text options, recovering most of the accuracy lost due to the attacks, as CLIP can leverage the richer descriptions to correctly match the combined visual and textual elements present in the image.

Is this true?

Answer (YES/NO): YES